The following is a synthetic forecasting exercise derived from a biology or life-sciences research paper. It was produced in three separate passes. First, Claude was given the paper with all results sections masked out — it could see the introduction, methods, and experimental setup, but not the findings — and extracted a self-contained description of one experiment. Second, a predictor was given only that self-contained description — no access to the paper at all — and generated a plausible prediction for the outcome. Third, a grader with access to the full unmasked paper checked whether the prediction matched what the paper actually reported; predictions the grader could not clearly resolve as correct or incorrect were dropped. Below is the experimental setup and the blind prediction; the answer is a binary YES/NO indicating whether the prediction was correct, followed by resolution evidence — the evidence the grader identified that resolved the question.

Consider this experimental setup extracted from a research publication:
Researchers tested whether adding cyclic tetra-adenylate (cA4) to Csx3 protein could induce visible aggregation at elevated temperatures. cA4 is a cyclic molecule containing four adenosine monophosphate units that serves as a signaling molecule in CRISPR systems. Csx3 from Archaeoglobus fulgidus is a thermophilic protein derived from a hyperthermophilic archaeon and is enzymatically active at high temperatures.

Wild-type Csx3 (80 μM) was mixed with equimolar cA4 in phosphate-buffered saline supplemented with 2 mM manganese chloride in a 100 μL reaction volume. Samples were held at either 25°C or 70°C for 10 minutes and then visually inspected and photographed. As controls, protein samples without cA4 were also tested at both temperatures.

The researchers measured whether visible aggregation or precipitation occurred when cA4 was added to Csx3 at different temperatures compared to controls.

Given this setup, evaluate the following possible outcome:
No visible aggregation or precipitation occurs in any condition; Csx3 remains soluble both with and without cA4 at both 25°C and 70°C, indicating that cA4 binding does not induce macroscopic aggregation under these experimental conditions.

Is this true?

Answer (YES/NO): YES